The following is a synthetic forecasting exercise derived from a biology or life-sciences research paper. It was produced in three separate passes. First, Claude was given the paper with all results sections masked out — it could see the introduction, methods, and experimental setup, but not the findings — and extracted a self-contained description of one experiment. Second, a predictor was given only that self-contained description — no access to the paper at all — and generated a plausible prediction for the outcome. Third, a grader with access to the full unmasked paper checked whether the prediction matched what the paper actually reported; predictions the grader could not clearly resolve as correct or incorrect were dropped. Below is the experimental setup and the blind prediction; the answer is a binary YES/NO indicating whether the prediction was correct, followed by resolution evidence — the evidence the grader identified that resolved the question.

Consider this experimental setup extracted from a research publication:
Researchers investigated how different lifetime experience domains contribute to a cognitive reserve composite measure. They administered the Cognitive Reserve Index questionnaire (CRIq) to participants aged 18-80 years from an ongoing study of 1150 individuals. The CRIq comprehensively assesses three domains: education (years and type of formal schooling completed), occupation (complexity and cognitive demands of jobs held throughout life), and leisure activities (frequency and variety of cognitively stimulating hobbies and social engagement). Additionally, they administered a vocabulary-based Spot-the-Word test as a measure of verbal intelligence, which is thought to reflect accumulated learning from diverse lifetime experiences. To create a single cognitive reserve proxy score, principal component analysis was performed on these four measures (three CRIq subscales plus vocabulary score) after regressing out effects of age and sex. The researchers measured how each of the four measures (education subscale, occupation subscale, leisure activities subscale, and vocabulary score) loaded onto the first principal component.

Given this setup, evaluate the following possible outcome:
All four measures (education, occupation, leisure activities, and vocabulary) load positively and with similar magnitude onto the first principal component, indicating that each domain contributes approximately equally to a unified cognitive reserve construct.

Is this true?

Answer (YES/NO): YES